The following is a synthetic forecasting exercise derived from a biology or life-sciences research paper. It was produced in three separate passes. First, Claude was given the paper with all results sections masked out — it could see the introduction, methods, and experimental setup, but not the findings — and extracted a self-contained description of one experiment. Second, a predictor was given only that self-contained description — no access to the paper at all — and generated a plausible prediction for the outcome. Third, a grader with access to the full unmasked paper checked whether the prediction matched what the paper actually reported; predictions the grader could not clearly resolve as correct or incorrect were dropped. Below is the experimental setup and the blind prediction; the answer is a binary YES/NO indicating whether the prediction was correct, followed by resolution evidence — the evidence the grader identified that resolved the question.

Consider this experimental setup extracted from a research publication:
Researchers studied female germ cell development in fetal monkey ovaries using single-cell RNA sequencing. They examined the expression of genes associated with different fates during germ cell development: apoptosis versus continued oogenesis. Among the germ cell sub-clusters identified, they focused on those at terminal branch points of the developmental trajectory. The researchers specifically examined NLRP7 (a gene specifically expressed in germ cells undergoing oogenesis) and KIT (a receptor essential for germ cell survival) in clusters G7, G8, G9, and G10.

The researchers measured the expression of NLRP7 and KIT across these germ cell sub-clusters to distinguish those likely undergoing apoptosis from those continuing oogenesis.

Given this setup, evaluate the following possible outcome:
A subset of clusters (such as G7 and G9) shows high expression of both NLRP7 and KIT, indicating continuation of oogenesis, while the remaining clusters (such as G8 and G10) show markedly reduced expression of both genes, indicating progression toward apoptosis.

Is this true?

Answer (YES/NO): NO